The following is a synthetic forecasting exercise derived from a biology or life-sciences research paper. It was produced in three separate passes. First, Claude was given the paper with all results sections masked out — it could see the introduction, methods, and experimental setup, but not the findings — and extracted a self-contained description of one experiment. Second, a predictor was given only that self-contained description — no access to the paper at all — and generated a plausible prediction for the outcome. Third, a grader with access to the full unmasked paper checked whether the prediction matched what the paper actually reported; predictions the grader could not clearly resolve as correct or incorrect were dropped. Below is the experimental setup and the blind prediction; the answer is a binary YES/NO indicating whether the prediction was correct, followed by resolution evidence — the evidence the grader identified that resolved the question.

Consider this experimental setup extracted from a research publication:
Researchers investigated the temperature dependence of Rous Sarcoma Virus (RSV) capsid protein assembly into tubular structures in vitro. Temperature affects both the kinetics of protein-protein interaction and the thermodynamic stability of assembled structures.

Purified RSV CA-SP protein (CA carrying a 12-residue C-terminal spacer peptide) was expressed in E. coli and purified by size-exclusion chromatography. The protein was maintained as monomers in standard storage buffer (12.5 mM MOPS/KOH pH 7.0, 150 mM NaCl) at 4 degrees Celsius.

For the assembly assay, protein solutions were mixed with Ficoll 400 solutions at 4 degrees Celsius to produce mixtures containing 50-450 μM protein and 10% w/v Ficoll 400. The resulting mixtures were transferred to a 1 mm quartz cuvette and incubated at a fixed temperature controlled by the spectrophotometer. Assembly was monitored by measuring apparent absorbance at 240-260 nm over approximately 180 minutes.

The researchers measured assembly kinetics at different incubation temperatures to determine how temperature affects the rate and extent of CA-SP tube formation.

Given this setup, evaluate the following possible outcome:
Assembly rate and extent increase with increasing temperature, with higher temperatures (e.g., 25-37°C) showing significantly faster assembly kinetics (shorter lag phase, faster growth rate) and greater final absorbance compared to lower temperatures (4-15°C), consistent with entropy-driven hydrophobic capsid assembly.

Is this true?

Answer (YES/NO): YES